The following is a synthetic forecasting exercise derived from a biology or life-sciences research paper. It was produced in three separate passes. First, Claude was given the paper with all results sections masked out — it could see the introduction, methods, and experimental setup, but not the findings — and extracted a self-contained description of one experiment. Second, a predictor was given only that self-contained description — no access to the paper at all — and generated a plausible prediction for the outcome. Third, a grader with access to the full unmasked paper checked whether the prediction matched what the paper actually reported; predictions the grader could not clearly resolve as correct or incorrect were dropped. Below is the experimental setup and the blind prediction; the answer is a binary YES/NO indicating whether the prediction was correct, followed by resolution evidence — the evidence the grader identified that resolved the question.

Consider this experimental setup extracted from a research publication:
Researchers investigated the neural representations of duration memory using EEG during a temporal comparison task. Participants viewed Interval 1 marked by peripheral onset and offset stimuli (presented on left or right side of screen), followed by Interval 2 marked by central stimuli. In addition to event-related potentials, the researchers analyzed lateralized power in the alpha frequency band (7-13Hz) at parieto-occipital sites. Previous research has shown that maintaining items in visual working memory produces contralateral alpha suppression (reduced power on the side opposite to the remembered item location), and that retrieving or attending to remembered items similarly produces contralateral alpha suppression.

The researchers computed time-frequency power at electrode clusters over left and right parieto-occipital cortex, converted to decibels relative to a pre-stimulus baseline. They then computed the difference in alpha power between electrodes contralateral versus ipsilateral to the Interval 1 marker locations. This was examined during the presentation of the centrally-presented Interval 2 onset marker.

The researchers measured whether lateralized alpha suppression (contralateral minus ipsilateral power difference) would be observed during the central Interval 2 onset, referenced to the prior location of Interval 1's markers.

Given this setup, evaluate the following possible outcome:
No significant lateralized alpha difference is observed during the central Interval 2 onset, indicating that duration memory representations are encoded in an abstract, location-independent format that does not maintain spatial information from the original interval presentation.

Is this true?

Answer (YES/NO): YES